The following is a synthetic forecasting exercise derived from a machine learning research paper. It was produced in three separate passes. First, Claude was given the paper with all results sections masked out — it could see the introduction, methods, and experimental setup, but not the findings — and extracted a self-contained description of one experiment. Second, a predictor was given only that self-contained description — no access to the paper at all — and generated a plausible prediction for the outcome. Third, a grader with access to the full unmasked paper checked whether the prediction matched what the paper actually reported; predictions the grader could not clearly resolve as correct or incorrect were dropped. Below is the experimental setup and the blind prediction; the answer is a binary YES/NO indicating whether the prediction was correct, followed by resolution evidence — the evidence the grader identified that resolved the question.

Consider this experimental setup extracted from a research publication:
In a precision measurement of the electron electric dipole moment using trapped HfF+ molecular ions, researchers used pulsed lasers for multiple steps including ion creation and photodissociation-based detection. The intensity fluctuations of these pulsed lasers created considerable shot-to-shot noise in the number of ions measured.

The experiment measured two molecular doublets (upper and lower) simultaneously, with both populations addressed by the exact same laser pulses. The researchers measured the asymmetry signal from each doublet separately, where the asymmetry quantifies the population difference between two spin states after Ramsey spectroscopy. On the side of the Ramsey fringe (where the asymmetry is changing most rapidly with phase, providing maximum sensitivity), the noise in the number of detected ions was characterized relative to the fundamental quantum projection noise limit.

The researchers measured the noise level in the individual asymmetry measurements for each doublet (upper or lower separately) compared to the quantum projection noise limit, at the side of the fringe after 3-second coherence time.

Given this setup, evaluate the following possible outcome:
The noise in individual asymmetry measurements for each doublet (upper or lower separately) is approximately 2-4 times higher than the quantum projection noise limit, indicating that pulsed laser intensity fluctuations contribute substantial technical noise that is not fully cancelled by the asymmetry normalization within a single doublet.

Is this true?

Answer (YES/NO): YES